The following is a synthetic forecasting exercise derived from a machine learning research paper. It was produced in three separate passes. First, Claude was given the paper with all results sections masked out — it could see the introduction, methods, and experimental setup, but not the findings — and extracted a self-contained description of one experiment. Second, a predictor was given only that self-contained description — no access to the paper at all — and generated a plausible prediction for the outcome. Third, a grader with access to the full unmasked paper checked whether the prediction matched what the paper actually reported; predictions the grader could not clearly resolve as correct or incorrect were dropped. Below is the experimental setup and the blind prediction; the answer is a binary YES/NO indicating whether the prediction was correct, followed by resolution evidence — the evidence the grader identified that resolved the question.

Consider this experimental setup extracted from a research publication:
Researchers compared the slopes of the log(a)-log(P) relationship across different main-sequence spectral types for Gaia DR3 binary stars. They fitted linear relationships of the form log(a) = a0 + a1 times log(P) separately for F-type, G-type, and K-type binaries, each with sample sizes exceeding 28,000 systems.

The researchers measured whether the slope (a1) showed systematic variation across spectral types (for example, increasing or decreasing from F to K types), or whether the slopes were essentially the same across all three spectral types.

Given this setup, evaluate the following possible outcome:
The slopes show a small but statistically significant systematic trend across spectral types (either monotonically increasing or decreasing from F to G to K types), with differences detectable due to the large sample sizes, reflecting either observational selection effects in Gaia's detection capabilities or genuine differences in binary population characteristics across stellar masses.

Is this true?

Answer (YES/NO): NO